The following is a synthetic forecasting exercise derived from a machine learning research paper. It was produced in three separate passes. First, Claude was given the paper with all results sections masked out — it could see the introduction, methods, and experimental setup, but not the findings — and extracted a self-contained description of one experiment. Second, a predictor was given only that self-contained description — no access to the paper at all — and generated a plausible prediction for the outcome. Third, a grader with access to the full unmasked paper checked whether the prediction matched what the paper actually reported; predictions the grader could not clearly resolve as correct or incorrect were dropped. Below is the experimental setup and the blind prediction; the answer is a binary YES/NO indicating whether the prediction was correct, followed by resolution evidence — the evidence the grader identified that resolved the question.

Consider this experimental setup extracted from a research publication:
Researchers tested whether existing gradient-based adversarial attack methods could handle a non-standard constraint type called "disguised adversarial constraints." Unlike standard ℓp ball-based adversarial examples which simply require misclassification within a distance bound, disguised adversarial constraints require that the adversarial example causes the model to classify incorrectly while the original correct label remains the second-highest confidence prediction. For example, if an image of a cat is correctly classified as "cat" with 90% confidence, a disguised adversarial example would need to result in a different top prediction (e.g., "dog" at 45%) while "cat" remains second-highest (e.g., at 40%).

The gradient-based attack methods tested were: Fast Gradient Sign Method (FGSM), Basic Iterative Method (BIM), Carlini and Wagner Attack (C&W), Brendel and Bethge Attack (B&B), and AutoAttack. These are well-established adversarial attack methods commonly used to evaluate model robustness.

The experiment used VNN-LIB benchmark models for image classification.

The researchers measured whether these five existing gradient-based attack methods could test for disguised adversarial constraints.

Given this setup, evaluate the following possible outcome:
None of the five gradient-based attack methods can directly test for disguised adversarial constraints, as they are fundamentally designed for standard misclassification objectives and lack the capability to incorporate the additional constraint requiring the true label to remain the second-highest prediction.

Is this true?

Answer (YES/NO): YES